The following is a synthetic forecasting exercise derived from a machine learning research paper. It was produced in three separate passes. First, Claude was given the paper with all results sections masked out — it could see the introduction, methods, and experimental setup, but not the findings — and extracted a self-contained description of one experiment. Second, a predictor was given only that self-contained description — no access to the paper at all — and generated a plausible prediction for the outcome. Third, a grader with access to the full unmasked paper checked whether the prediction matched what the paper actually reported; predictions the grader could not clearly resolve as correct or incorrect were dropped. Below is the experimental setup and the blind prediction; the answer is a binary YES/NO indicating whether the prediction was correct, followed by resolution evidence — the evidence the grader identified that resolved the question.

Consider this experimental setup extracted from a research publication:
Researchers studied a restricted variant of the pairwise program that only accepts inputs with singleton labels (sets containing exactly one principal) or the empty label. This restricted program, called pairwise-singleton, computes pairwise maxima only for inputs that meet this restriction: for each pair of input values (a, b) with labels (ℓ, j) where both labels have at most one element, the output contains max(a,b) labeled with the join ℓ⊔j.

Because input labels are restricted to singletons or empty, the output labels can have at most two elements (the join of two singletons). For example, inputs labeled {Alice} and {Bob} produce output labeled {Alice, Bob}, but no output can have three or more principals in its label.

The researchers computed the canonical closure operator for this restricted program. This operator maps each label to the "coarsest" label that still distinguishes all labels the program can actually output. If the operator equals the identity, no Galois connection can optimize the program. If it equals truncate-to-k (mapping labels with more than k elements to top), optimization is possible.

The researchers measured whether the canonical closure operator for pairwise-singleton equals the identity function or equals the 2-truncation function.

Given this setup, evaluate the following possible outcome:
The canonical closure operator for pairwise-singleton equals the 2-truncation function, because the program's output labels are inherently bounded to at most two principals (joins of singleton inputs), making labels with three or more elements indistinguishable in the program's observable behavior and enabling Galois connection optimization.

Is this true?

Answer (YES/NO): YES